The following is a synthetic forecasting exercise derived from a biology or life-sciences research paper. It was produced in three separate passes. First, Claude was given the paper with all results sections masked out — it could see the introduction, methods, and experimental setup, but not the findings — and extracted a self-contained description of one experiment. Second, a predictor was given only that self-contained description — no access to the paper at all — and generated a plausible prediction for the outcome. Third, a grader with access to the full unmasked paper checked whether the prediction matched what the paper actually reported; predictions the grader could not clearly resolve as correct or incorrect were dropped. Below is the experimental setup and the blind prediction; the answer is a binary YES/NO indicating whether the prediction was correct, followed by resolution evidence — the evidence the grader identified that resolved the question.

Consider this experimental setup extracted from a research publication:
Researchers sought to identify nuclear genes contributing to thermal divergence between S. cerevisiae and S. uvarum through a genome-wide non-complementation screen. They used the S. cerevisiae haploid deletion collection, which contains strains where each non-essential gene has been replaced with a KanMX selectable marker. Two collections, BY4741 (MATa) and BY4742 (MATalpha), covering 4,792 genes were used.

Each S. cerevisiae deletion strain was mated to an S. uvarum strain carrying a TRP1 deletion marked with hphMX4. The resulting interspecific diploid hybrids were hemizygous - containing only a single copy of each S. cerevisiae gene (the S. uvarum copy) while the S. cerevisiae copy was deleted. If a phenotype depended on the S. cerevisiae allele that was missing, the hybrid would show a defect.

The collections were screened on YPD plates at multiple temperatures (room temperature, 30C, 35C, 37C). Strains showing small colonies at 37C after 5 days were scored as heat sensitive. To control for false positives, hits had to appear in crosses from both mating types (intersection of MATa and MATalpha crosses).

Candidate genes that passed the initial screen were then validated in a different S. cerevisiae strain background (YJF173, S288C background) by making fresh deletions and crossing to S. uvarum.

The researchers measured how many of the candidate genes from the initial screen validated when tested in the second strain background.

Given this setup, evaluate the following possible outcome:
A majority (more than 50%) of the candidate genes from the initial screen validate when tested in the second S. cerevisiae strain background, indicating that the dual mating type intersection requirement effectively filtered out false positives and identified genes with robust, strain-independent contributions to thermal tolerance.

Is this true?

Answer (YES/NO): NO